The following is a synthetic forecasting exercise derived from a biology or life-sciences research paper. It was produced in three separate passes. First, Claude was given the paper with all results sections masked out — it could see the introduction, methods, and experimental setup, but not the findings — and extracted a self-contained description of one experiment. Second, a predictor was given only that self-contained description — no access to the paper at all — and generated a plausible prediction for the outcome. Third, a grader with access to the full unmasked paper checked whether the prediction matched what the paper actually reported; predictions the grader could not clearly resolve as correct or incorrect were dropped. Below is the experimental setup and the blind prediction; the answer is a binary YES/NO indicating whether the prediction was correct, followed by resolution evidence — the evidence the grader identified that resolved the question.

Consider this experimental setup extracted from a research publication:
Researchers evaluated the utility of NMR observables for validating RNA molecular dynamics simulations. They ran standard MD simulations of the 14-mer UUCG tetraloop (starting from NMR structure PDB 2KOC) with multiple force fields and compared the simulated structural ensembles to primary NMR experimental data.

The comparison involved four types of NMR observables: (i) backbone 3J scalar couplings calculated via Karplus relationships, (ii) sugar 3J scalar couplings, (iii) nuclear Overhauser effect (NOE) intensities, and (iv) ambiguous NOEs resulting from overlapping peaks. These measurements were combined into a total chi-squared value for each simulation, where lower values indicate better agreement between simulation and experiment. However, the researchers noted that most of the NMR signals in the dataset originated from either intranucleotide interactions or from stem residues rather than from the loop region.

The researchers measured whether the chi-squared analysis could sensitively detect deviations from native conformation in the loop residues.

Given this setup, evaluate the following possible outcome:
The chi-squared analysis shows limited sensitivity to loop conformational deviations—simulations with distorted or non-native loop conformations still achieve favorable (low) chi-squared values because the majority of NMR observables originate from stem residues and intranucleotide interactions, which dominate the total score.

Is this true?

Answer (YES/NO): YES